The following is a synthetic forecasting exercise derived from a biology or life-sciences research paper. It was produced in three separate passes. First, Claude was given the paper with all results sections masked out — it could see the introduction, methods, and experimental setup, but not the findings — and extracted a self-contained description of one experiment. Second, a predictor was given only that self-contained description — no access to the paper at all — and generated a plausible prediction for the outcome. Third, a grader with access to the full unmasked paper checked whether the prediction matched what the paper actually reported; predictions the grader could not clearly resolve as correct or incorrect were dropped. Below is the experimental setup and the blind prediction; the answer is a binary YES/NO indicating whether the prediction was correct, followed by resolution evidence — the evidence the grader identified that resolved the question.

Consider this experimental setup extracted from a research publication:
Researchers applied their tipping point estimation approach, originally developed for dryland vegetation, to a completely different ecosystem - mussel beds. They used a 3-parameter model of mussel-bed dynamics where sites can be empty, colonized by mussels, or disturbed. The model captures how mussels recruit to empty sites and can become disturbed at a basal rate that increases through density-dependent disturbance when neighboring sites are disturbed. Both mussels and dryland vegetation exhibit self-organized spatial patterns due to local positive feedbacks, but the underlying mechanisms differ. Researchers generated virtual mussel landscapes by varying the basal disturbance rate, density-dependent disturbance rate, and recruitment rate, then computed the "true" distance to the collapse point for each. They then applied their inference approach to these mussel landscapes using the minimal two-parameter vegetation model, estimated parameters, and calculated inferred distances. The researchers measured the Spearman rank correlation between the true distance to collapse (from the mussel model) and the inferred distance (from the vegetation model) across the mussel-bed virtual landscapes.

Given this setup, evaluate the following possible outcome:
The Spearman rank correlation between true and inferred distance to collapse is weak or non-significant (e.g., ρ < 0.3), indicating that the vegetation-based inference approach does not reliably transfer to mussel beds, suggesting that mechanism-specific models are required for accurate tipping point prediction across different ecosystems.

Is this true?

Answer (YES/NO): NO